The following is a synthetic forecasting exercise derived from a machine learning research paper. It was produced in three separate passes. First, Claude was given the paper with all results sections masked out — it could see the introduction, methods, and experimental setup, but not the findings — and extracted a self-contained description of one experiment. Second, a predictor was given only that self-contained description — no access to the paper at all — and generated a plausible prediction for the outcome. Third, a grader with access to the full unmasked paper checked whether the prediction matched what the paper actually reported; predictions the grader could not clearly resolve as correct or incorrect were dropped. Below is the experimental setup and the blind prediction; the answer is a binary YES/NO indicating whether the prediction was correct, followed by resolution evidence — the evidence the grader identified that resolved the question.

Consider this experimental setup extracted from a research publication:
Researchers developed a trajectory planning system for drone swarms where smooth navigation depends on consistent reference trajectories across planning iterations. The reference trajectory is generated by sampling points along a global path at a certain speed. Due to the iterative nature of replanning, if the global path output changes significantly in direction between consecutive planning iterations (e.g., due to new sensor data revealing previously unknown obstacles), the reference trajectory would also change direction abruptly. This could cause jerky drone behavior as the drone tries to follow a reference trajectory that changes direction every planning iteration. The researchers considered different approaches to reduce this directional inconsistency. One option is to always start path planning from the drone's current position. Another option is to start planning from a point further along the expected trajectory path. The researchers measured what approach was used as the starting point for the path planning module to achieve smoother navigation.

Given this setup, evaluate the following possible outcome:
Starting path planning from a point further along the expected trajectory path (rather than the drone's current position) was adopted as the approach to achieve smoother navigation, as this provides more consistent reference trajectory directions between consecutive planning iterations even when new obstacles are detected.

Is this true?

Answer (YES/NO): YES